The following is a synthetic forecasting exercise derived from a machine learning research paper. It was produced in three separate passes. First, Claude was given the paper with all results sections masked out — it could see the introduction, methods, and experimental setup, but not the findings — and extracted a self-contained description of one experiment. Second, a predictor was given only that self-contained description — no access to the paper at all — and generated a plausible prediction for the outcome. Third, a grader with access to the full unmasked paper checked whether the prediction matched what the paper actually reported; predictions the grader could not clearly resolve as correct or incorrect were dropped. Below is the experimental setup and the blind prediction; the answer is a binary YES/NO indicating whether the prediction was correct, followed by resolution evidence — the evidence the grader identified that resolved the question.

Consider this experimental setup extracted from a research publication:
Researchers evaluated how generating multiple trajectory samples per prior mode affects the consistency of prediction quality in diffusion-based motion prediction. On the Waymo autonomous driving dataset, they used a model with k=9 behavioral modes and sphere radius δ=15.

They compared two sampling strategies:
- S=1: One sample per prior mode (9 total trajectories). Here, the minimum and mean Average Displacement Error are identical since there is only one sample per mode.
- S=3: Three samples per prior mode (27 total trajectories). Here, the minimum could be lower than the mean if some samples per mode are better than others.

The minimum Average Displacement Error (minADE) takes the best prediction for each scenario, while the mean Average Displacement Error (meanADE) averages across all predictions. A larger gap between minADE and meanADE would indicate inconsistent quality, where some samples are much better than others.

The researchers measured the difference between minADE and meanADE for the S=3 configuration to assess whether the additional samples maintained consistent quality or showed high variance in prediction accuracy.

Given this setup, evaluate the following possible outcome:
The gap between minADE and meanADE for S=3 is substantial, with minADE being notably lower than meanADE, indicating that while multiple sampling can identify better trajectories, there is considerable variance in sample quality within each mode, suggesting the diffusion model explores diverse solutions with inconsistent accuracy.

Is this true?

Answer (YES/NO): NO